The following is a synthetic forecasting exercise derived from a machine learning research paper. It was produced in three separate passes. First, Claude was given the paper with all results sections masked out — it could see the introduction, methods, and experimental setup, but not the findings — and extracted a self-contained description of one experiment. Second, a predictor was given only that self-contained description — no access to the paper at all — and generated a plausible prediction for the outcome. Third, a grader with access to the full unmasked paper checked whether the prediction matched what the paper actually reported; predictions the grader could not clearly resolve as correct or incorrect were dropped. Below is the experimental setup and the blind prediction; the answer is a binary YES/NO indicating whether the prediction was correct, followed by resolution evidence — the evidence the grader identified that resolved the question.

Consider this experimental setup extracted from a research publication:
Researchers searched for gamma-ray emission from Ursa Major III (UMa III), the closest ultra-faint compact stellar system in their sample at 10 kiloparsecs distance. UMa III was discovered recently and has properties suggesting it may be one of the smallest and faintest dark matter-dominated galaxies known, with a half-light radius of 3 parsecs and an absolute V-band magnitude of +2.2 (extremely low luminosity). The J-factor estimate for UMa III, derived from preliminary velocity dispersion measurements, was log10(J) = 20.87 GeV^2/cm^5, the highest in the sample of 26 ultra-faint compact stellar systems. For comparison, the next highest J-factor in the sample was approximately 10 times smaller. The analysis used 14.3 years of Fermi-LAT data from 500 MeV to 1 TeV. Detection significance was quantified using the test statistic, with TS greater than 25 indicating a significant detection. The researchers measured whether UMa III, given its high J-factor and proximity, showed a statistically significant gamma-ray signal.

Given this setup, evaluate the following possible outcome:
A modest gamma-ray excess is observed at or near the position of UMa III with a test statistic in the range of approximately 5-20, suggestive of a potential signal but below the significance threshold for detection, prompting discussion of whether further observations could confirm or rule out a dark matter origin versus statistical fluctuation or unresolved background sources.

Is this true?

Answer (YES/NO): NO